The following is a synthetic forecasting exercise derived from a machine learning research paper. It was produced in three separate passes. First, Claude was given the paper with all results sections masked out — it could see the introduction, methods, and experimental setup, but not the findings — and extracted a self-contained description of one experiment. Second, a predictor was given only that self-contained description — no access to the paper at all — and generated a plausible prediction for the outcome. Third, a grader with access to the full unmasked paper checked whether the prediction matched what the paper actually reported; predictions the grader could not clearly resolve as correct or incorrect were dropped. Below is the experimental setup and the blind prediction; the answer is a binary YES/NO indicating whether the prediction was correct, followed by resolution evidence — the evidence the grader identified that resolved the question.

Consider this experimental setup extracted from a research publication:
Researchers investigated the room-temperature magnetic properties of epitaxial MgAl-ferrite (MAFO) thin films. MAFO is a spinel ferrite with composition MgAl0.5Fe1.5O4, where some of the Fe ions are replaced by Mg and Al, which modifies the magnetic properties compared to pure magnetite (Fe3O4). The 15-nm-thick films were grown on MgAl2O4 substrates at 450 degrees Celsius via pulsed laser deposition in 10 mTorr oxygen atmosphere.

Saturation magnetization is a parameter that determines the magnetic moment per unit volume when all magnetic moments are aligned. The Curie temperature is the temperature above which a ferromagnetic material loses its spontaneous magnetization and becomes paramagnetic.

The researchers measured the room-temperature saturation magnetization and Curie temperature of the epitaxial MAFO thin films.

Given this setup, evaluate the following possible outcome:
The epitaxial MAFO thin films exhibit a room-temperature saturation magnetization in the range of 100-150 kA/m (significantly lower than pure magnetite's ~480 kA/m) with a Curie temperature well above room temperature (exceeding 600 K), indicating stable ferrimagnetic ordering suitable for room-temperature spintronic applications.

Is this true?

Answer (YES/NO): NO